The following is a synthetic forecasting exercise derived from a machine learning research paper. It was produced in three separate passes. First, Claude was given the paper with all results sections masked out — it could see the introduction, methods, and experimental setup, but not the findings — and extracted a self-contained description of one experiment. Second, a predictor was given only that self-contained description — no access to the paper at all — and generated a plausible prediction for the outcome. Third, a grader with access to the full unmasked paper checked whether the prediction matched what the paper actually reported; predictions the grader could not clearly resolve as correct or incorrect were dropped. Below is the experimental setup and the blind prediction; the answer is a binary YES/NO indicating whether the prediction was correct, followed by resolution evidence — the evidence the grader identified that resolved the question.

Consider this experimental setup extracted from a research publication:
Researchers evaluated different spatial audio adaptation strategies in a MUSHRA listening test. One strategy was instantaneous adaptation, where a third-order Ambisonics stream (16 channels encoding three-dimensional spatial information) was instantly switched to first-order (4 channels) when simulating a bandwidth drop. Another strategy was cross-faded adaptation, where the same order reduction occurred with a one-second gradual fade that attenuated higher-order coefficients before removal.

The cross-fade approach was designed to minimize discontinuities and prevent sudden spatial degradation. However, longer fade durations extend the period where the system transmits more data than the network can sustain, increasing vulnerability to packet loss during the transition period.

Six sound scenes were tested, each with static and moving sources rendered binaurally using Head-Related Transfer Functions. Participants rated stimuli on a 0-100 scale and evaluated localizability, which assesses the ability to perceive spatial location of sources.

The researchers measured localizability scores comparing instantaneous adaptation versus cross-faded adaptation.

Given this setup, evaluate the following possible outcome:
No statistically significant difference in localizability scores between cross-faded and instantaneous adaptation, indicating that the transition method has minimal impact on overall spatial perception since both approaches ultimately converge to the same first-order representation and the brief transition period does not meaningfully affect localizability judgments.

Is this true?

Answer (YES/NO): NO